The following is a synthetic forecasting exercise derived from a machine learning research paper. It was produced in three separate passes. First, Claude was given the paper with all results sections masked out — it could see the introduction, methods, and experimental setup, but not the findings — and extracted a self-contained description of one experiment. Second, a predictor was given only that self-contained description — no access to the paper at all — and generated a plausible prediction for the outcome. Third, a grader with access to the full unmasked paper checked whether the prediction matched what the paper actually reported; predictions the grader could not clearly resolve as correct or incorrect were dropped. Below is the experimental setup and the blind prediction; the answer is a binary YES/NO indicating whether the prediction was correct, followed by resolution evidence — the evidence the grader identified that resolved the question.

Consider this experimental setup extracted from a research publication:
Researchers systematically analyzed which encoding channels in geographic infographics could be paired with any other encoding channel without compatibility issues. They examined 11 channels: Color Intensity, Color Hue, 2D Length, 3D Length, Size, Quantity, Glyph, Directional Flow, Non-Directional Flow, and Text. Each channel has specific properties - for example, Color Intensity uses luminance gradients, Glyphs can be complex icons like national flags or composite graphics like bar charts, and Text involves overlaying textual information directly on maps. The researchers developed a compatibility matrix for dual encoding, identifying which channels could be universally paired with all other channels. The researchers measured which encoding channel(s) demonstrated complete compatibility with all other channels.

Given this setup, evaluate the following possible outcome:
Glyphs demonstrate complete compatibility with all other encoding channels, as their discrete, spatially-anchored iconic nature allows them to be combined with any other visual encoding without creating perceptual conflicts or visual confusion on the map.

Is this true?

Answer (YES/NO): NO